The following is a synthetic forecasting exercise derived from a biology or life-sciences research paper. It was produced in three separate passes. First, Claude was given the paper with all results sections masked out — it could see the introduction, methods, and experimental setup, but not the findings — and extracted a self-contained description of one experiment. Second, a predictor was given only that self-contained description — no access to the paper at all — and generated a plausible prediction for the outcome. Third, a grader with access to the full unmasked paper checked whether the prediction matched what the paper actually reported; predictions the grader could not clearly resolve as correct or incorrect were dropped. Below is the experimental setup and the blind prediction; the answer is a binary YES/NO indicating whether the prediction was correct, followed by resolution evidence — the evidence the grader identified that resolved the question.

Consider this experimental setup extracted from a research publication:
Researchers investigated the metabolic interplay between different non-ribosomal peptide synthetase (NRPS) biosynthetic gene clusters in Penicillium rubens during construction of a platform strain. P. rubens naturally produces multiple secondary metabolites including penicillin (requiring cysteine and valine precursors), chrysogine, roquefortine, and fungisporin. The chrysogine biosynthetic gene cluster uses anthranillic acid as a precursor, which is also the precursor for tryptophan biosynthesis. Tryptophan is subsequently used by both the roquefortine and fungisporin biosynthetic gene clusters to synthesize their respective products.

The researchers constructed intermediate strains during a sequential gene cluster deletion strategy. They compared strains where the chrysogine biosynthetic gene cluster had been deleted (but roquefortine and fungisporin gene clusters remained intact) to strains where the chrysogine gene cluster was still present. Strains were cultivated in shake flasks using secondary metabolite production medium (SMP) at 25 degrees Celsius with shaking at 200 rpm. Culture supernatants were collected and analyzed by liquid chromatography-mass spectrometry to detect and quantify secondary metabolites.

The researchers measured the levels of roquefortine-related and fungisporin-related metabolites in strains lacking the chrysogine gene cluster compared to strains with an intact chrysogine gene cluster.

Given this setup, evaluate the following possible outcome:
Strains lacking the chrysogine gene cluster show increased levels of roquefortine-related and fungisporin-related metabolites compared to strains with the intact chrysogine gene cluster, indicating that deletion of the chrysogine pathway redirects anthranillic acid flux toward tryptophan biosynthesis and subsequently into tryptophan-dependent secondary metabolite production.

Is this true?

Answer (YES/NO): YES